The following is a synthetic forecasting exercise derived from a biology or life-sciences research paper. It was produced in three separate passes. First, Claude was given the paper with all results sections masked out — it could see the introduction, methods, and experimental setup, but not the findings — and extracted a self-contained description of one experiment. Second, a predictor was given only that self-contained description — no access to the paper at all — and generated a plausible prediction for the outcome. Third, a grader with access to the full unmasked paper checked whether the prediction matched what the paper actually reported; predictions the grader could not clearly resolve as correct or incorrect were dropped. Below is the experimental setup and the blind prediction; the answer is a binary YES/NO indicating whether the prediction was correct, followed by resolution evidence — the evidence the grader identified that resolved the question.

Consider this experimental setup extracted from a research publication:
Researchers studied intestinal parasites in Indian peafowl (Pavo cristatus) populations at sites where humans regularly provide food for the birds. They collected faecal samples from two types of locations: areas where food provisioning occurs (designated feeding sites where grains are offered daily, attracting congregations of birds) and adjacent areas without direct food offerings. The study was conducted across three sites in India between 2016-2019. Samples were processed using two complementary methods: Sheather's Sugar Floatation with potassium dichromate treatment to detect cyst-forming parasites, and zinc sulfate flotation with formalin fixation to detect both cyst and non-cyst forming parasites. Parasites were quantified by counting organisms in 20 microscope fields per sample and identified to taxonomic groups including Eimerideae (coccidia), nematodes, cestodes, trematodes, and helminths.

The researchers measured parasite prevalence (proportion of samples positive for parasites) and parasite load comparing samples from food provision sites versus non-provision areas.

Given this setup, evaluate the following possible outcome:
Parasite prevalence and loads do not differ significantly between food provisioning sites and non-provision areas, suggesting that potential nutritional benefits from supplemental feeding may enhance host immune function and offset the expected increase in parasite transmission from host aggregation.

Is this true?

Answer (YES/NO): NO